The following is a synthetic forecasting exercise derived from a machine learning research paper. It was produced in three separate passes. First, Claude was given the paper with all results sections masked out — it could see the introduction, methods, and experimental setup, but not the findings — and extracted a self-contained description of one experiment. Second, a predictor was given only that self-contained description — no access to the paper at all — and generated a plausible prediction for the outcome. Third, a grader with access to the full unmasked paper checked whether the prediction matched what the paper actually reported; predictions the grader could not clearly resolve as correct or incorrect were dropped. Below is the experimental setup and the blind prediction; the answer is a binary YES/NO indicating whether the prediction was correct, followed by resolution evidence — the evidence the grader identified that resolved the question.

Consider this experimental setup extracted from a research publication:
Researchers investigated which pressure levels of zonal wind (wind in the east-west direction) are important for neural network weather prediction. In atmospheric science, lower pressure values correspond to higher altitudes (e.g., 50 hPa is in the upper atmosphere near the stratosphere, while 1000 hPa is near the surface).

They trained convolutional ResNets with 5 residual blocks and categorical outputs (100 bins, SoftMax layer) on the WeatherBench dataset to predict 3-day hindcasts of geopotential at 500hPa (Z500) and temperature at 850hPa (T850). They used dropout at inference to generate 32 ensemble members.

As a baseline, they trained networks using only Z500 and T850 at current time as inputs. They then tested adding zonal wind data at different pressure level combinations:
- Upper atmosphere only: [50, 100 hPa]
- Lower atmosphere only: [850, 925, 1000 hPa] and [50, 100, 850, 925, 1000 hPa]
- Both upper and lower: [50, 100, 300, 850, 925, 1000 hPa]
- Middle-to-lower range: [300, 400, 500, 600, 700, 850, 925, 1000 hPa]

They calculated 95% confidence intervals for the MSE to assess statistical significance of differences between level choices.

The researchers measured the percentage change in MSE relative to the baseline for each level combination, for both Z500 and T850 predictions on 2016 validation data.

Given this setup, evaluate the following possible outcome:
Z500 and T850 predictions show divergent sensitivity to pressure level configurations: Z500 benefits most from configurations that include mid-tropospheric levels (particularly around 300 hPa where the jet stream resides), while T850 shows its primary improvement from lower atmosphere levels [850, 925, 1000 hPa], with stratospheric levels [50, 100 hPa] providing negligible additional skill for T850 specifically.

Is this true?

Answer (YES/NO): NO